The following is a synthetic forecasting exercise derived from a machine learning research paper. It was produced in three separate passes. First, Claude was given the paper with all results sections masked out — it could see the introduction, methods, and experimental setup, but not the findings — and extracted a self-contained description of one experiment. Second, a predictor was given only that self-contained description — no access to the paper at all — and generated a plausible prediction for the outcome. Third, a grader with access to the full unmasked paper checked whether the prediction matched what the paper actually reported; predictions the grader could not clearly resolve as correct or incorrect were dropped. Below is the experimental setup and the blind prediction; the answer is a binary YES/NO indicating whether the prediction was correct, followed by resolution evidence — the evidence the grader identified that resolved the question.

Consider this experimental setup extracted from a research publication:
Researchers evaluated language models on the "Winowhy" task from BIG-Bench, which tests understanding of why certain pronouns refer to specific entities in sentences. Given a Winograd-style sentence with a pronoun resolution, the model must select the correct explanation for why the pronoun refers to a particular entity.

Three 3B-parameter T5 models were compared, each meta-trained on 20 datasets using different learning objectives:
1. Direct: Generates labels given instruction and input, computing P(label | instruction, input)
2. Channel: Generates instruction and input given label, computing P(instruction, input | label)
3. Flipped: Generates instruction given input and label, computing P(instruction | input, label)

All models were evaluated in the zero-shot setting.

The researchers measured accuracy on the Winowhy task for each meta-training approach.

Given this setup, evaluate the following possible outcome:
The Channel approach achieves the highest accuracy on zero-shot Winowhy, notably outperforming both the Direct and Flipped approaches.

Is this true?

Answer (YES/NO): NO